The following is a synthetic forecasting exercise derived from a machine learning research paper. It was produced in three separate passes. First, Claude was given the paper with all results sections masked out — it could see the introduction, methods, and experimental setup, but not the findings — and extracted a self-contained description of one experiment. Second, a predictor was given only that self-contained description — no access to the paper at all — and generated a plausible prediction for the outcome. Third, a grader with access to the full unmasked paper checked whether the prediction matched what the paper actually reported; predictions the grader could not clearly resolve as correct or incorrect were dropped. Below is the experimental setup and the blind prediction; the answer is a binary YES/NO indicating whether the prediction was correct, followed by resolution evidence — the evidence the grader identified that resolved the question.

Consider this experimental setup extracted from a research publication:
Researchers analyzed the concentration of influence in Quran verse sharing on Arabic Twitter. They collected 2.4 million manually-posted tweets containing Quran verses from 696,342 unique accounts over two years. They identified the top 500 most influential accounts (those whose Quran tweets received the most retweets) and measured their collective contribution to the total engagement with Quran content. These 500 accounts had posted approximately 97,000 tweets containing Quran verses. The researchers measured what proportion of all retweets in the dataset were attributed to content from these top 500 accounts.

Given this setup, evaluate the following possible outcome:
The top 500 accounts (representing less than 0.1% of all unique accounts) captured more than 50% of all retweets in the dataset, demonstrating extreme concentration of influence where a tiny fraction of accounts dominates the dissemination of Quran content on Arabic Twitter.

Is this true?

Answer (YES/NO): NO